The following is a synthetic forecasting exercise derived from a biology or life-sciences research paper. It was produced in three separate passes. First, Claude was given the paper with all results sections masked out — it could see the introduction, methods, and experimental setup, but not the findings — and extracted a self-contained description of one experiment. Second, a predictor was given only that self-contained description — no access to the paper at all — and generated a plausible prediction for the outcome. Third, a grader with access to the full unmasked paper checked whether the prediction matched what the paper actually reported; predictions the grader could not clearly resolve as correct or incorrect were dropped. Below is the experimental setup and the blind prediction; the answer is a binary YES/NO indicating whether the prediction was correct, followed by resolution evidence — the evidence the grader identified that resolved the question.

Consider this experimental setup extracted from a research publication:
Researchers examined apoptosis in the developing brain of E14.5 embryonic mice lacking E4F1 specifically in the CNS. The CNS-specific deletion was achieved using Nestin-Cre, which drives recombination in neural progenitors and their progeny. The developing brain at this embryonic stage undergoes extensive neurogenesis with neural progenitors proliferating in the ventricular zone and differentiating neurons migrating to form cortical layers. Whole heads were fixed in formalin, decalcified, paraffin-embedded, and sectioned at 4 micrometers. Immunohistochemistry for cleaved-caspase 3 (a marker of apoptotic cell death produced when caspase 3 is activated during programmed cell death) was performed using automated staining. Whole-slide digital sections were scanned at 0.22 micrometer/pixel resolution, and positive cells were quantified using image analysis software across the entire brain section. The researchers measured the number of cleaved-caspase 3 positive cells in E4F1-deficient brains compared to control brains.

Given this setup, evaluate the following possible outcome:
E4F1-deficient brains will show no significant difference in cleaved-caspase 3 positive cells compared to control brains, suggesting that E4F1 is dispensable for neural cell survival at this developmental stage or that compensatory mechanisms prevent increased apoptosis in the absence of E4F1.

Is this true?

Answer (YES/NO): NO